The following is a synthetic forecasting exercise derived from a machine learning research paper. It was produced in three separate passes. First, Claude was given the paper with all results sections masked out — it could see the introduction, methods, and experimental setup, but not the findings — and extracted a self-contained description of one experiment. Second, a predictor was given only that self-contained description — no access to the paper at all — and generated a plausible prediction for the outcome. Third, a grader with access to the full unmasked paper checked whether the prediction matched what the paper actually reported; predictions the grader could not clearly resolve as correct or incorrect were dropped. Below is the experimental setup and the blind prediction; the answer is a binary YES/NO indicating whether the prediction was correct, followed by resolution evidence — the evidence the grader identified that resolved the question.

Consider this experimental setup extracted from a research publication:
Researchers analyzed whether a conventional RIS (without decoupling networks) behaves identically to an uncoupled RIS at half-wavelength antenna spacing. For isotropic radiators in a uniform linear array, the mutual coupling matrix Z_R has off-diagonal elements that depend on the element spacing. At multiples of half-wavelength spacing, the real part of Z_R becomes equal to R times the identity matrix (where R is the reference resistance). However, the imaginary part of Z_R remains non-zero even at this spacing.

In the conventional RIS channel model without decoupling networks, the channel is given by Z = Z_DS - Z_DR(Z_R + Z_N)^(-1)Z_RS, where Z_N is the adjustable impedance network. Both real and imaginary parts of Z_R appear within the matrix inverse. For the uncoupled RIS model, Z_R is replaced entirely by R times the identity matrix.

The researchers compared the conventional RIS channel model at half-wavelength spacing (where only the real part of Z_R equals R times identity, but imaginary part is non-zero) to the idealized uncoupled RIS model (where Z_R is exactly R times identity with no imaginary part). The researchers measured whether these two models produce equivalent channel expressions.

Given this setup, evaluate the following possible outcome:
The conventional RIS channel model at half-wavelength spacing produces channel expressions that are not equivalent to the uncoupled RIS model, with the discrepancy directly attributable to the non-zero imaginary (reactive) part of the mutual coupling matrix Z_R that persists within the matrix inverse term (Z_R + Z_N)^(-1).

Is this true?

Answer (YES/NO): YES